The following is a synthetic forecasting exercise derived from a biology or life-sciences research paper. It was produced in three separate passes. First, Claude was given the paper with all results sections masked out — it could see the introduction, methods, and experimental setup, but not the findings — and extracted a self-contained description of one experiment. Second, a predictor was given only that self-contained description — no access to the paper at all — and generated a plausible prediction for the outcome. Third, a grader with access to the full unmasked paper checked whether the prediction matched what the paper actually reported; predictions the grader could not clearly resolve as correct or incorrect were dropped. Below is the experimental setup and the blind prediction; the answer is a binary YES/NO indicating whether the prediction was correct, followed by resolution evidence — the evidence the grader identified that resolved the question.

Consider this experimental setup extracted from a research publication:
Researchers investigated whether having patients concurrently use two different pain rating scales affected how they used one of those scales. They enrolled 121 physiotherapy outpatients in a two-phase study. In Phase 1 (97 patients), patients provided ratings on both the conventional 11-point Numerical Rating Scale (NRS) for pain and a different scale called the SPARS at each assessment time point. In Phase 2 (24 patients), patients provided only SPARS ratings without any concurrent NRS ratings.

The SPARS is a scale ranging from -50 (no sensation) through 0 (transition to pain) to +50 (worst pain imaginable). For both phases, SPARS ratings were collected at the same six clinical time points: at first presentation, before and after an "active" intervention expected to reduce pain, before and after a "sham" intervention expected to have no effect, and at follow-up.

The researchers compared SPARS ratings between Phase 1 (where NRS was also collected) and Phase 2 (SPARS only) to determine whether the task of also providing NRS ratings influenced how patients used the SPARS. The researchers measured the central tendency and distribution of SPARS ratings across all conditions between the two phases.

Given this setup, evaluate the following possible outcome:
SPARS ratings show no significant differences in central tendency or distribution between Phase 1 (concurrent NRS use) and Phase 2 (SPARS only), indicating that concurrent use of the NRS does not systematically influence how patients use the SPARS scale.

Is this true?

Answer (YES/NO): YES